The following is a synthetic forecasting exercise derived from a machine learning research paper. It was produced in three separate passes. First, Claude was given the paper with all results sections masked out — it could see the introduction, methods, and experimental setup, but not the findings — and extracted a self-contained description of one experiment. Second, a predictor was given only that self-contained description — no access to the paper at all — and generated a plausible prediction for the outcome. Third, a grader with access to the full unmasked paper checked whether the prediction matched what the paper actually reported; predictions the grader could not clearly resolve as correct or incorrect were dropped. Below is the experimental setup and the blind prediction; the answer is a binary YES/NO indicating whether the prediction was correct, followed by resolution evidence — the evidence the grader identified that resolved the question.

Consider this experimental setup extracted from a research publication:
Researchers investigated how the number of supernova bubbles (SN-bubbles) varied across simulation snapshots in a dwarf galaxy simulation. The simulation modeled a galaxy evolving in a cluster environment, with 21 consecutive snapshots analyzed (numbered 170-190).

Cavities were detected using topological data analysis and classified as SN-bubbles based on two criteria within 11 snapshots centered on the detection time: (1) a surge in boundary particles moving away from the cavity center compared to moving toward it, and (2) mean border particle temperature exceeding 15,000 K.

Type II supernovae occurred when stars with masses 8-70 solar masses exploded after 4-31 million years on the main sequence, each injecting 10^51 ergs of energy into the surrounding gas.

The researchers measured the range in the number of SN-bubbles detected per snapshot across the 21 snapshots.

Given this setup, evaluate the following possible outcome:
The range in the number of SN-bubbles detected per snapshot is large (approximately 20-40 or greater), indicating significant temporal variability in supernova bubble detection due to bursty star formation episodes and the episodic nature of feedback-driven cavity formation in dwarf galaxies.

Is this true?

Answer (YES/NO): NO